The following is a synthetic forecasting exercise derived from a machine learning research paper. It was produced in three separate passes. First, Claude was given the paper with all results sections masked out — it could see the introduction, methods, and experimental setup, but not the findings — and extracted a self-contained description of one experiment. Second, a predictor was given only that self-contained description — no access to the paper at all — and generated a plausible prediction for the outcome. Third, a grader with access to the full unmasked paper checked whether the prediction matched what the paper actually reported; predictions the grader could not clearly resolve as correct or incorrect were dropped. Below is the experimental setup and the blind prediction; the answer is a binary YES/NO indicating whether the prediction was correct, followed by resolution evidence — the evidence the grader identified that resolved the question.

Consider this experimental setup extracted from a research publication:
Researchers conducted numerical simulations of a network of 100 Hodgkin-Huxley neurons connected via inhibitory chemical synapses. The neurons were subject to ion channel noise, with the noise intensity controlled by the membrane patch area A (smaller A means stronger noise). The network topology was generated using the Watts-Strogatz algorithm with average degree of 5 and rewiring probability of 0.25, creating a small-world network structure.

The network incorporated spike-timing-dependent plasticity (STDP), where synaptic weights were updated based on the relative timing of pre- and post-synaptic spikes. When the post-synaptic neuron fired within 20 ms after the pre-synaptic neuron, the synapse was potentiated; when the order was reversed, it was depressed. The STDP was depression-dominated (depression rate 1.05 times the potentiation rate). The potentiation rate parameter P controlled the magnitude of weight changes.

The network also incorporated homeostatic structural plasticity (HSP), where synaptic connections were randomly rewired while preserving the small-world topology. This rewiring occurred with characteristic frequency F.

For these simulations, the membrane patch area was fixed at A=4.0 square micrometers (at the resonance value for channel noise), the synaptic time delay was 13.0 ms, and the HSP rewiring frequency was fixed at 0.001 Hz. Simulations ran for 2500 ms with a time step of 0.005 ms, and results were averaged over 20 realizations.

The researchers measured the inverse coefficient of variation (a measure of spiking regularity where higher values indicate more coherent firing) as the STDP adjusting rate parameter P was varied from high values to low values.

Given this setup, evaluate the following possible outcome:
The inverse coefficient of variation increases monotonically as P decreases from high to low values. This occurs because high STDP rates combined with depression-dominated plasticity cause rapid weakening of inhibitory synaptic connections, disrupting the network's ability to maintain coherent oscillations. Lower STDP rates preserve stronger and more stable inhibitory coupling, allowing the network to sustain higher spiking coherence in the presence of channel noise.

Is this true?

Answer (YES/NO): YES